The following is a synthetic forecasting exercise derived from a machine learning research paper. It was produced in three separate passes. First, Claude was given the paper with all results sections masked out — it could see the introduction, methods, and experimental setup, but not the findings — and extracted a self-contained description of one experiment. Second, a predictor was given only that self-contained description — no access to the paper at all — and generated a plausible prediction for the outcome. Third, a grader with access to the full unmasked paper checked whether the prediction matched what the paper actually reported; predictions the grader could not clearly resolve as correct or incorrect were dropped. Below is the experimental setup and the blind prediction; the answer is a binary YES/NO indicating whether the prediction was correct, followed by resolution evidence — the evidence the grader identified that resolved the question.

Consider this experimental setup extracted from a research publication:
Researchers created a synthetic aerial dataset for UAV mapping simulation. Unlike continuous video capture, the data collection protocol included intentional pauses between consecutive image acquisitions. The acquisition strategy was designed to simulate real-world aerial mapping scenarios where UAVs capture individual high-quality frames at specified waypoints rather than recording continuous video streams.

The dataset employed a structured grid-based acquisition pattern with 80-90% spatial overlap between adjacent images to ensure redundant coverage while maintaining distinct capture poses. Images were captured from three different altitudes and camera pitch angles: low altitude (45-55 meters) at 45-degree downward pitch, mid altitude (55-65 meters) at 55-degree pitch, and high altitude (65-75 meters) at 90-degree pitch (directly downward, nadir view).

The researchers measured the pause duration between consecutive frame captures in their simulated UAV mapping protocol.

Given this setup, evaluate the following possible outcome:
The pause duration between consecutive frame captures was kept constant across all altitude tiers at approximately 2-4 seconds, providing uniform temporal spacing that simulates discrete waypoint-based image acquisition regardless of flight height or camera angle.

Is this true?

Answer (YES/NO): NO